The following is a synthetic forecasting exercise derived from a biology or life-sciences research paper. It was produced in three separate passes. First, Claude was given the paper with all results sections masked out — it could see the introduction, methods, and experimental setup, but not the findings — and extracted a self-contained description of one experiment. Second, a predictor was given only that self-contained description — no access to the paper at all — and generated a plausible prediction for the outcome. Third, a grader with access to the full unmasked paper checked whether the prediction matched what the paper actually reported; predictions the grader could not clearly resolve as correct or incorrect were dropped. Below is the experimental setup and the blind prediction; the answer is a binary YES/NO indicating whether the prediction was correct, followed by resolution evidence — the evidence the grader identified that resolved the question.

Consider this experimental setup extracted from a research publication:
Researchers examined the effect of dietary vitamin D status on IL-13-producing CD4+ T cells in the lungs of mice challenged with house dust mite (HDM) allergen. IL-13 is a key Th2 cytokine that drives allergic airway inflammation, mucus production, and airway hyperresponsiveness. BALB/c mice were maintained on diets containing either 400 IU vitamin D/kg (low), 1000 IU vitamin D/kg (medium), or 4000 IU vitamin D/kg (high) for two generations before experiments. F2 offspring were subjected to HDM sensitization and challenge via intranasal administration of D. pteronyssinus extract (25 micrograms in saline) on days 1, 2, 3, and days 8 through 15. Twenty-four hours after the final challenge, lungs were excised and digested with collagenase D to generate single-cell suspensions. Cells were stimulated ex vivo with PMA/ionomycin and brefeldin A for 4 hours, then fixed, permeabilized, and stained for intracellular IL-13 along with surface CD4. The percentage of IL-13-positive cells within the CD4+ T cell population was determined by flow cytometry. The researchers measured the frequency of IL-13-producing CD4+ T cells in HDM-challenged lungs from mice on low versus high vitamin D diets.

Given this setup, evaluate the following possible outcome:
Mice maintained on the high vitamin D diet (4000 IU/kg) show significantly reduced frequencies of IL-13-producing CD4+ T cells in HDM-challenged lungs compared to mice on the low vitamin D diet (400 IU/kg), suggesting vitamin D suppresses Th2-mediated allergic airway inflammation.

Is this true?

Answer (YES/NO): YES